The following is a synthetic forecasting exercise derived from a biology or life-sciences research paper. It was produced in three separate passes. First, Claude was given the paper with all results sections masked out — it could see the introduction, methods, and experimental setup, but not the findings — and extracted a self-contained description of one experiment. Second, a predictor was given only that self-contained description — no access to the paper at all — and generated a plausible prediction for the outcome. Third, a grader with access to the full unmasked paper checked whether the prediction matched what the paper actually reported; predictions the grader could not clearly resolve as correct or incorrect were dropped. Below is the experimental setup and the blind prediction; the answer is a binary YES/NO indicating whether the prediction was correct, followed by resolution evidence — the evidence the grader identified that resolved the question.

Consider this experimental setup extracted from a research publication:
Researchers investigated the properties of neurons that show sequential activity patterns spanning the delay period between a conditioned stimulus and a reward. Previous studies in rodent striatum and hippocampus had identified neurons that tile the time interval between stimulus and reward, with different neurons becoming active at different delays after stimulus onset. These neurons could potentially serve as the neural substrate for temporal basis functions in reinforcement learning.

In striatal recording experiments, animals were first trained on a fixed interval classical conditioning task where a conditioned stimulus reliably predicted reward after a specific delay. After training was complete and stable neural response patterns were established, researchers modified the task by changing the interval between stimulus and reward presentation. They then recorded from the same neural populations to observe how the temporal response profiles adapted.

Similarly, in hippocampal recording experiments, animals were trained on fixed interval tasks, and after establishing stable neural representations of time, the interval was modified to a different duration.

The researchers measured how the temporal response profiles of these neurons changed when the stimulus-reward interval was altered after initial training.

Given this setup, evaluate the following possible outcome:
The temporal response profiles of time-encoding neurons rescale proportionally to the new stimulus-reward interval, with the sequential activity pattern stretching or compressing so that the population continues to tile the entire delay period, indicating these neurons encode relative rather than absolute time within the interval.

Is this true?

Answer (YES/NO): NO